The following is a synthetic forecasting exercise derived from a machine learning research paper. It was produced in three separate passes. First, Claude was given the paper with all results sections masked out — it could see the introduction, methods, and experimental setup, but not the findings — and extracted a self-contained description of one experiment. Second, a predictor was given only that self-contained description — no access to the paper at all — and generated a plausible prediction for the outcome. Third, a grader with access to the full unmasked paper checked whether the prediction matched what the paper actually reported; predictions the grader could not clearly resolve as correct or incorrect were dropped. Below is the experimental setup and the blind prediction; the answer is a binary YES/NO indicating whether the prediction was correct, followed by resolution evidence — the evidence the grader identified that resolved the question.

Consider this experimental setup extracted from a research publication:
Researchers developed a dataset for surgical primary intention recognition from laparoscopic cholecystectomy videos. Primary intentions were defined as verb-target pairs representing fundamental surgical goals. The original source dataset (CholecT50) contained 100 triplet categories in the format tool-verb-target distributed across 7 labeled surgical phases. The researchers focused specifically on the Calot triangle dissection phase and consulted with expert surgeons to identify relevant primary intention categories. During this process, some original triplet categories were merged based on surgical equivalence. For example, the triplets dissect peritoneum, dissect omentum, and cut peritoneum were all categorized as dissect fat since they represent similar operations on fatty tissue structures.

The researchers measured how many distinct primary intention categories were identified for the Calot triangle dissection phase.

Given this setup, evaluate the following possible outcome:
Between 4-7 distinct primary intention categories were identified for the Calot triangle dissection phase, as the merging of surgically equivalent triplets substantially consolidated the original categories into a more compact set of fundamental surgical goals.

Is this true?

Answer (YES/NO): YES